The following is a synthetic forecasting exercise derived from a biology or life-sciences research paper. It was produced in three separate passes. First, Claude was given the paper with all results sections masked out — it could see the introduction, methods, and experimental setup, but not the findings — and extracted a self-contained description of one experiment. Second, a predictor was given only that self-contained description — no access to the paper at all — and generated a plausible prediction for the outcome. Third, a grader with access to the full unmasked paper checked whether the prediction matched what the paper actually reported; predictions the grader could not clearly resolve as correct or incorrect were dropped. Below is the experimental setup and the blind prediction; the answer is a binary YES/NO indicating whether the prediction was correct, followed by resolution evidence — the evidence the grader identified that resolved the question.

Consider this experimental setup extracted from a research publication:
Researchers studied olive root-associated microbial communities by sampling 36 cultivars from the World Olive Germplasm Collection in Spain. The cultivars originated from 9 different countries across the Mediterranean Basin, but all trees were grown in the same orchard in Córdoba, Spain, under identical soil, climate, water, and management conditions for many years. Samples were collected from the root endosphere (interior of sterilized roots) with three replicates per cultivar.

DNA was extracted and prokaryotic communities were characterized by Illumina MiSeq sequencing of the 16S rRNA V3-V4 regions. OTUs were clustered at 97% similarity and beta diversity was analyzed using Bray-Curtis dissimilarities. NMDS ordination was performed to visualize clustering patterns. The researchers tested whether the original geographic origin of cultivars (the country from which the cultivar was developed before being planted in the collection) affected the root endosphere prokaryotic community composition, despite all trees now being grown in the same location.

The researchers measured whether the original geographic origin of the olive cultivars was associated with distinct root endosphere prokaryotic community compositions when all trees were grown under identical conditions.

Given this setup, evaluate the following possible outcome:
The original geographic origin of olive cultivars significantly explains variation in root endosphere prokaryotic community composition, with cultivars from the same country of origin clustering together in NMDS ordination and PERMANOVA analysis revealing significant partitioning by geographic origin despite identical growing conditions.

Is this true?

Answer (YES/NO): YES